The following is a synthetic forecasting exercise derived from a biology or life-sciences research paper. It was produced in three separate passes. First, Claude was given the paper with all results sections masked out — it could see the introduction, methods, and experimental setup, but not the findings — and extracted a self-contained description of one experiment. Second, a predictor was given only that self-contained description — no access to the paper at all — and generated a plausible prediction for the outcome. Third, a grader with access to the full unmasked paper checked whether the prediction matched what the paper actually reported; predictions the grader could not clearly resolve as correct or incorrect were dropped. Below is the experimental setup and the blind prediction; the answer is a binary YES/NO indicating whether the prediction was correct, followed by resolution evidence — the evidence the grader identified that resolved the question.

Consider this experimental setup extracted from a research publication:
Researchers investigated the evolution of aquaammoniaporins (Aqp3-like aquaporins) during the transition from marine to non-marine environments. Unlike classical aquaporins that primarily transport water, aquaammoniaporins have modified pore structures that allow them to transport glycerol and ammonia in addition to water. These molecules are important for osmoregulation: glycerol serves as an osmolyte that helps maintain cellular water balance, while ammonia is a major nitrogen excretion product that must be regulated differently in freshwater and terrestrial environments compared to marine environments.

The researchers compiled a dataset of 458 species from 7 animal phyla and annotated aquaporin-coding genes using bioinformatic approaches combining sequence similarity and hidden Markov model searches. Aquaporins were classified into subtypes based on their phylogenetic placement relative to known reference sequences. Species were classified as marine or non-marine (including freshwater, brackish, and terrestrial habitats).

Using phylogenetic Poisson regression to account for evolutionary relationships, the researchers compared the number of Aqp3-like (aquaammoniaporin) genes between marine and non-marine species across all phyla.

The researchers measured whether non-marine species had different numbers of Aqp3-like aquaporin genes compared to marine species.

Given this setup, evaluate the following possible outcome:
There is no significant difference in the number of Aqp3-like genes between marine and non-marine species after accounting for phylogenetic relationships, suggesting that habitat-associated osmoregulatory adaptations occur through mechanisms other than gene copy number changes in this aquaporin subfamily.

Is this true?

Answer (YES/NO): NO